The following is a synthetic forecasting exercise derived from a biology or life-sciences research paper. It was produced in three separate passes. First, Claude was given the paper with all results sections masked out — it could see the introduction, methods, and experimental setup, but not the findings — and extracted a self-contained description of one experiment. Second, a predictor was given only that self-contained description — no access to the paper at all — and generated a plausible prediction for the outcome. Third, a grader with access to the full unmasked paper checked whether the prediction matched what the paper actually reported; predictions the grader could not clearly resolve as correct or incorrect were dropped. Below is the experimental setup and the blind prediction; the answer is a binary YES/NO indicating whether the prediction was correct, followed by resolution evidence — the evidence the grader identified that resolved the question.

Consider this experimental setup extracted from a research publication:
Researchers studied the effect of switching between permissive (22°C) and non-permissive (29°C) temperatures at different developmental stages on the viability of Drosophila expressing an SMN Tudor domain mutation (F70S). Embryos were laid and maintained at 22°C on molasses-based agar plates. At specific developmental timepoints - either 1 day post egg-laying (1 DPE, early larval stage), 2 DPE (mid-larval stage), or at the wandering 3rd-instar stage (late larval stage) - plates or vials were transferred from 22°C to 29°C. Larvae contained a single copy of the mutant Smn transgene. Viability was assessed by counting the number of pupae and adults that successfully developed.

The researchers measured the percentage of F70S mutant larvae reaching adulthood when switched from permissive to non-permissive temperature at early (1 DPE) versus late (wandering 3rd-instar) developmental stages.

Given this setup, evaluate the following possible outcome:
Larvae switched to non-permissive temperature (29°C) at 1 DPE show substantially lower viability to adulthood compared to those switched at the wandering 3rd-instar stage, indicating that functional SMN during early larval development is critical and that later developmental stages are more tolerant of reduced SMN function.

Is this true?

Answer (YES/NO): NO